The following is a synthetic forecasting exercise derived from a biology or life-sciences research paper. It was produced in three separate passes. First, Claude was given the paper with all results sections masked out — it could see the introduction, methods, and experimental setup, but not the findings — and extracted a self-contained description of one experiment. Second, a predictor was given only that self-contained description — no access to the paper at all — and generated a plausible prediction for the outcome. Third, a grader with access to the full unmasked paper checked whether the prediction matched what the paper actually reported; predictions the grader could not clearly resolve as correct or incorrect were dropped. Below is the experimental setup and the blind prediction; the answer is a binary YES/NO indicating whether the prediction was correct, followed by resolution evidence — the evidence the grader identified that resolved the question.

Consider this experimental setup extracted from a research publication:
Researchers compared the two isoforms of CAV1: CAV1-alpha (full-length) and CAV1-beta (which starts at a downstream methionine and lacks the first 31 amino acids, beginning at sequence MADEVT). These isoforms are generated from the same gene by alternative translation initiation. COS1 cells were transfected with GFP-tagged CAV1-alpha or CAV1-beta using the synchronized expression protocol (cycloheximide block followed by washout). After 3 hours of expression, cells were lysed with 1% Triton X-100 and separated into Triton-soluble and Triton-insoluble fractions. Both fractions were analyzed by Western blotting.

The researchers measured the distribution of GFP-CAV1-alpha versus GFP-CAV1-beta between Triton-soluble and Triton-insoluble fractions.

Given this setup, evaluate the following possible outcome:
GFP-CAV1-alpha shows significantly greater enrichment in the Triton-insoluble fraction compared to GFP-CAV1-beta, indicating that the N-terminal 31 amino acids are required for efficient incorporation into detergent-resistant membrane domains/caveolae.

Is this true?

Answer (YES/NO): NO